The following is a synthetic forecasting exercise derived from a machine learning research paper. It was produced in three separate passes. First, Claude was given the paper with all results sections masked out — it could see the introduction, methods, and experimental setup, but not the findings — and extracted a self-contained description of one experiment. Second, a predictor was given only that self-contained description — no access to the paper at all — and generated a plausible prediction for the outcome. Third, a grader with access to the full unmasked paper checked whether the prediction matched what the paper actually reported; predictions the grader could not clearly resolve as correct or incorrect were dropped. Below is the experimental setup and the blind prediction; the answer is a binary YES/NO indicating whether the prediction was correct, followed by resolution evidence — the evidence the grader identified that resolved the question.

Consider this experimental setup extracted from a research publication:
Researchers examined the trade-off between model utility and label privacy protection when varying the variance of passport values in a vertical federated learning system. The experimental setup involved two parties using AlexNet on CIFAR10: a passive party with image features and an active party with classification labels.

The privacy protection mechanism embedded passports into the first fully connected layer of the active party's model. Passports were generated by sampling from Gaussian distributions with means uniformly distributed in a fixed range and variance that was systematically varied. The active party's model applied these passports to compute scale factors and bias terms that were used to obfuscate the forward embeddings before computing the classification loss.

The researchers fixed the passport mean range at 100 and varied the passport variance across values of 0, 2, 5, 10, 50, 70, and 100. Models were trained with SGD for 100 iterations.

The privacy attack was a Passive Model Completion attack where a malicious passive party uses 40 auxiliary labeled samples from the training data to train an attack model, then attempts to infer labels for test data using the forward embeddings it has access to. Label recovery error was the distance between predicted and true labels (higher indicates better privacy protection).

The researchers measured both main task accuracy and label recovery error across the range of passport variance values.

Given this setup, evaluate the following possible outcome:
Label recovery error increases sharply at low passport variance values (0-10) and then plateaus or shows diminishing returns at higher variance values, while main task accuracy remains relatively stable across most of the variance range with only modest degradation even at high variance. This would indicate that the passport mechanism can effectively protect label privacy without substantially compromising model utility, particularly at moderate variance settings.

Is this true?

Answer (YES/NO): NO